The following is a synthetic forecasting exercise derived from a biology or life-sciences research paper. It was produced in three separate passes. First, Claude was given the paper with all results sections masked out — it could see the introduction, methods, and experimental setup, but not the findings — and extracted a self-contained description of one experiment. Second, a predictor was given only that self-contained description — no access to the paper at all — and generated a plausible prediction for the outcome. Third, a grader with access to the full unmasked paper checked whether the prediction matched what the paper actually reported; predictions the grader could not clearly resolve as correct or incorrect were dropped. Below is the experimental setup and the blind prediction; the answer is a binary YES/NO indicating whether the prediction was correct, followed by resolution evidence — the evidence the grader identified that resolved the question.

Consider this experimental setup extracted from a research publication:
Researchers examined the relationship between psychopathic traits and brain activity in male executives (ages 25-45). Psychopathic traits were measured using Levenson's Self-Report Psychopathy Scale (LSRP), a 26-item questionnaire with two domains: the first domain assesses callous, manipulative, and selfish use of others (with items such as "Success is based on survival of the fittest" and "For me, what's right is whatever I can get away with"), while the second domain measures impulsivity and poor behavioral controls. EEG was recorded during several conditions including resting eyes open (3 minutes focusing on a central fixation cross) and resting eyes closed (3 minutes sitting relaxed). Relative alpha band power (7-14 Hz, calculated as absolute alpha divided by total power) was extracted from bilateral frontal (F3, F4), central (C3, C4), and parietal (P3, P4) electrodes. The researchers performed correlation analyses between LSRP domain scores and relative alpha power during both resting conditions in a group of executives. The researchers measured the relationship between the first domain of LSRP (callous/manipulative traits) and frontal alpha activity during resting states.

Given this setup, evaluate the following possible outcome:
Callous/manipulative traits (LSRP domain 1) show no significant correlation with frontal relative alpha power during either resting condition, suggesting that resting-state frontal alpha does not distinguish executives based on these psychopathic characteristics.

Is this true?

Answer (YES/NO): NO